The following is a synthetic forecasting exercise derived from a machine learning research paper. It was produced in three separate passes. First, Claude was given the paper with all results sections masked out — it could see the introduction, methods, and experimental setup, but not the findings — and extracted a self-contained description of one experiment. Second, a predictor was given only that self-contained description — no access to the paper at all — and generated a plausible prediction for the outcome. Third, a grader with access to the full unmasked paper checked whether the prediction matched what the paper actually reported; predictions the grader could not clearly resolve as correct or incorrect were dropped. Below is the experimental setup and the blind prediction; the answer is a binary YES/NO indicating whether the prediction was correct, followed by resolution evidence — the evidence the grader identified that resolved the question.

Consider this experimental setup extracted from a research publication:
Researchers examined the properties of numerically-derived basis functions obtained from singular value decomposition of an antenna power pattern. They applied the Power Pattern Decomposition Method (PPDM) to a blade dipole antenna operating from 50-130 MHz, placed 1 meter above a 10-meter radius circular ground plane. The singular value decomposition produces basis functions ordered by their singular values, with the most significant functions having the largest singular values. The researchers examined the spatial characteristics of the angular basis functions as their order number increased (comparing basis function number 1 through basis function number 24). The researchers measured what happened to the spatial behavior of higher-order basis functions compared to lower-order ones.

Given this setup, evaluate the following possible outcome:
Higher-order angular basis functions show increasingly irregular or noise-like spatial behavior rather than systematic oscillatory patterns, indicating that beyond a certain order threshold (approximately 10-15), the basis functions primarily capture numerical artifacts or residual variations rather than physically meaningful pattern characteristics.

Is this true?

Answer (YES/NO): NO